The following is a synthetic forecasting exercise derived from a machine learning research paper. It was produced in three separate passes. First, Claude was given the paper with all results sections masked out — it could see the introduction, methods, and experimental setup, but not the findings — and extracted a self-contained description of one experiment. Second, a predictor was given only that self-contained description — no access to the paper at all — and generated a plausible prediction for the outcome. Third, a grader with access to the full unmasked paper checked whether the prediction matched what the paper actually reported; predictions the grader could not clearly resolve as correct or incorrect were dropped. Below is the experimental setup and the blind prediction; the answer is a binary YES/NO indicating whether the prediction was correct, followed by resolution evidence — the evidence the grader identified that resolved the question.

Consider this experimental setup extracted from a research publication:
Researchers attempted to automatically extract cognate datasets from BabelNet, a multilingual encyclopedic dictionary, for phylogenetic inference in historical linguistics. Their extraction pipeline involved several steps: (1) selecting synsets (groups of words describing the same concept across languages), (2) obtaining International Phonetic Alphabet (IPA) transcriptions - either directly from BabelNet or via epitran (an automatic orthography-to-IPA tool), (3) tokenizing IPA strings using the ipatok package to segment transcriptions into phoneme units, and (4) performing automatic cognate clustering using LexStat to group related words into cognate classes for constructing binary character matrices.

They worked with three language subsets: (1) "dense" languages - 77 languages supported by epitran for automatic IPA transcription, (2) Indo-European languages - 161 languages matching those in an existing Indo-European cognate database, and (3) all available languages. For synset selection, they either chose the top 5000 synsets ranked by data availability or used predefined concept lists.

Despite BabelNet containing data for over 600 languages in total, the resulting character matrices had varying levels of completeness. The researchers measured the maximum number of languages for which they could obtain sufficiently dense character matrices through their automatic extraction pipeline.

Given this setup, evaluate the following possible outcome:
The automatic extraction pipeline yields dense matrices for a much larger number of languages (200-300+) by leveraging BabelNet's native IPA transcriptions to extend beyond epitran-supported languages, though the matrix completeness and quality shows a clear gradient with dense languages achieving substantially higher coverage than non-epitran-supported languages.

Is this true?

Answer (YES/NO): NO